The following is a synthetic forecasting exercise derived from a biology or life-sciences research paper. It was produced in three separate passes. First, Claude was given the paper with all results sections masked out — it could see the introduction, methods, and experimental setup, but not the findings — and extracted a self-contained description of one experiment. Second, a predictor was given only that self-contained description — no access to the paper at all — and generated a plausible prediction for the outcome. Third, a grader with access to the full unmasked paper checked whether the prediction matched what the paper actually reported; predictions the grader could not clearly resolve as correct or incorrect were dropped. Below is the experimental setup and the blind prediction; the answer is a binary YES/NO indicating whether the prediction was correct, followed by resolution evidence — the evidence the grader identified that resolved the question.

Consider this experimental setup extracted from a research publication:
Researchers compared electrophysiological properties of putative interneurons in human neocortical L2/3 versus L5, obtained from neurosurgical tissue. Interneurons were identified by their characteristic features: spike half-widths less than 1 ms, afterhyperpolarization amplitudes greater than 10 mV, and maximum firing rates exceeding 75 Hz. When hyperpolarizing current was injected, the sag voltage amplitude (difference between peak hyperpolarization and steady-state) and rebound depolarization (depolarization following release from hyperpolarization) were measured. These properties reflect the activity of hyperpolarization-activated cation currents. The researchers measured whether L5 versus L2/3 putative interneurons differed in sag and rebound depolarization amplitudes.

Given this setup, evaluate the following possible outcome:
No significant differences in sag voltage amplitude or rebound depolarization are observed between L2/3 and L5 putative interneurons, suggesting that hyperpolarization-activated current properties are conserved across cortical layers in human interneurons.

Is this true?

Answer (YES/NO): NO